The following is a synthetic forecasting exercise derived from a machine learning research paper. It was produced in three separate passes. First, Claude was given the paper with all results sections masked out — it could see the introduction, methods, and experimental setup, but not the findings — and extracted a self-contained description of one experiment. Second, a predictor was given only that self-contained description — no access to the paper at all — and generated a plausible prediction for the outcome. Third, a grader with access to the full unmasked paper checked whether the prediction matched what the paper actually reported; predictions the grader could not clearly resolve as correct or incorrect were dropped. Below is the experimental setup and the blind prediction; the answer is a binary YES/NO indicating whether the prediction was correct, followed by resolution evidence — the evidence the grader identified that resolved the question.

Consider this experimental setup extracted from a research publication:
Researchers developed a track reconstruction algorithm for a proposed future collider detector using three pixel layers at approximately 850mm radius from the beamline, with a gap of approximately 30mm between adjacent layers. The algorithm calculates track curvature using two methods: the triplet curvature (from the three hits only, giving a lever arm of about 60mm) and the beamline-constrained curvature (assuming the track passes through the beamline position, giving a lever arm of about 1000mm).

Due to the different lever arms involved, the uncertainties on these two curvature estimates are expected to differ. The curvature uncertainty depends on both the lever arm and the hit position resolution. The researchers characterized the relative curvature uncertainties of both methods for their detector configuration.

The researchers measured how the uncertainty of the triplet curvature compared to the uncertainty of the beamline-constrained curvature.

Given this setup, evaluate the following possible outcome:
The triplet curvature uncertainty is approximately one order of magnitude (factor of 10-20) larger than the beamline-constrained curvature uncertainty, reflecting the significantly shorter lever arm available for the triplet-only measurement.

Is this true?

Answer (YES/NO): YES